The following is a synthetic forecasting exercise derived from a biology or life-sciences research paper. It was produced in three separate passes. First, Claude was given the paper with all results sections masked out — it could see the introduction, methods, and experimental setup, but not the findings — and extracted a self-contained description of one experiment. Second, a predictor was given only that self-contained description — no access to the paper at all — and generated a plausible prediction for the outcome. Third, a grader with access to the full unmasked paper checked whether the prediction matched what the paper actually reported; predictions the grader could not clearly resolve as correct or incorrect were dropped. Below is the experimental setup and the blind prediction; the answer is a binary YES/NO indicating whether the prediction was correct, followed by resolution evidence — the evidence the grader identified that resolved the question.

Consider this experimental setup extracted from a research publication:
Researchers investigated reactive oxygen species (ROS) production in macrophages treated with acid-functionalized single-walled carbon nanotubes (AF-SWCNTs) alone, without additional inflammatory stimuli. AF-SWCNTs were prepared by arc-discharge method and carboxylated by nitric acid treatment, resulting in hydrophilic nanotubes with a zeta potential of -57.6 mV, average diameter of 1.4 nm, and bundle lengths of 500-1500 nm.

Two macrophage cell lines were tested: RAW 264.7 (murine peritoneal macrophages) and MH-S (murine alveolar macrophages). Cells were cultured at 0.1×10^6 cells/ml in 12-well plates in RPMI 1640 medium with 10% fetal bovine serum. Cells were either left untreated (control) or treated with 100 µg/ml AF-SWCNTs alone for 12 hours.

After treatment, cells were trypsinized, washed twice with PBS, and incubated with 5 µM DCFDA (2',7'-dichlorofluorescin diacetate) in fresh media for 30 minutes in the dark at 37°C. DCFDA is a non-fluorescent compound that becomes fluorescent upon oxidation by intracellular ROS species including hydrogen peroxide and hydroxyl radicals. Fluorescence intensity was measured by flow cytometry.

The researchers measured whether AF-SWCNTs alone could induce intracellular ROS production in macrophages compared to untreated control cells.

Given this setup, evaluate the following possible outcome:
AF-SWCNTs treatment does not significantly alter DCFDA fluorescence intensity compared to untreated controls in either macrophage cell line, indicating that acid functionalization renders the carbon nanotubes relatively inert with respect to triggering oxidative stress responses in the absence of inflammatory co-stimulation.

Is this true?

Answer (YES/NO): YES